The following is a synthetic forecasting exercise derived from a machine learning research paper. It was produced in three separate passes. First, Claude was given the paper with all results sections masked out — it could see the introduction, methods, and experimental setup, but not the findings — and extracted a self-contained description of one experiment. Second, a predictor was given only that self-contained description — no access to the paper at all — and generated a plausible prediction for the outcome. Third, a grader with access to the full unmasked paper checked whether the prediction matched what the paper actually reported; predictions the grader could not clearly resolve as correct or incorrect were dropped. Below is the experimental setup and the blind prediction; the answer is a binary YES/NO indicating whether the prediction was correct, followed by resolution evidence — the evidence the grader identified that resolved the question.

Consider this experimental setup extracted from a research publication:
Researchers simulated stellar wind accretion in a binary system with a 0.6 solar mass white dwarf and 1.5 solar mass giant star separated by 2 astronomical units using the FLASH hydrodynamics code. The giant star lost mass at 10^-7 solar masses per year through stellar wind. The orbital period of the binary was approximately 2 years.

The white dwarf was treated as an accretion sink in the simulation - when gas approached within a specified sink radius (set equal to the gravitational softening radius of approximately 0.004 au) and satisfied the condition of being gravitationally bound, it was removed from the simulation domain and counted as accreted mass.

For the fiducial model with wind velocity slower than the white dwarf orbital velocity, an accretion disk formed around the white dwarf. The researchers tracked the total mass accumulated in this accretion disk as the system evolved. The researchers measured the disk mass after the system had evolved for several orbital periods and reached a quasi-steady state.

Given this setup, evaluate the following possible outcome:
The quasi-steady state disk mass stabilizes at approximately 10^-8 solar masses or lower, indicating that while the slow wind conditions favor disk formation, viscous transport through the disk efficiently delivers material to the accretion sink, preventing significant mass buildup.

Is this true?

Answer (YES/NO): NO